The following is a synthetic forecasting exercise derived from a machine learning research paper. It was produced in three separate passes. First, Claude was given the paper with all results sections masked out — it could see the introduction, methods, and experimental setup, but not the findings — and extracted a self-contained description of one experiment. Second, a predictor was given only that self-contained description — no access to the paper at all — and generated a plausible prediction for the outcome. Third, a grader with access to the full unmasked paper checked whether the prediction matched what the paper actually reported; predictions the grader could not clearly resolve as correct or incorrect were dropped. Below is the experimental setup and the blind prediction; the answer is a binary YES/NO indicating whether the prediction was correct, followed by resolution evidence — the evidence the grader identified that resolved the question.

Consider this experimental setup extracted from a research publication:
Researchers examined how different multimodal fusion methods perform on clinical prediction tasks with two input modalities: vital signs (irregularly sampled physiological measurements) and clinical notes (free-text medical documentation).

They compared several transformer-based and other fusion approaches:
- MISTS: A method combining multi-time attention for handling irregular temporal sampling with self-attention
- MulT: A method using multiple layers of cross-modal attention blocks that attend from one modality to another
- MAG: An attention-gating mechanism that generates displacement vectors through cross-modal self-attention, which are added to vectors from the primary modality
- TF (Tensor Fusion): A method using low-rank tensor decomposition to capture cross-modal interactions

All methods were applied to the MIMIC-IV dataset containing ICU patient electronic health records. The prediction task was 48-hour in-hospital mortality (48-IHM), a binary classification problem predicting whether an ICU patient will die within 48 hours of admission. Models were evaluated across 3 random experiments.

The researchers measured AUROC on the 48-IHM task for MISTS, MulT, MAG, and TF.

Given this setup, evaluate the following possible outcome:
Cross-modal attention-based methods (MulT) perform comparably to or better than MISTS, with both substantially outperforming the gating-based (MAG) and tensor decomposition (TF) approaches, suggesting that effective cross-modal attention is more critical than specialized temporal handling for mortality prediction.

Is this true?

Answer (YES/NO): NO